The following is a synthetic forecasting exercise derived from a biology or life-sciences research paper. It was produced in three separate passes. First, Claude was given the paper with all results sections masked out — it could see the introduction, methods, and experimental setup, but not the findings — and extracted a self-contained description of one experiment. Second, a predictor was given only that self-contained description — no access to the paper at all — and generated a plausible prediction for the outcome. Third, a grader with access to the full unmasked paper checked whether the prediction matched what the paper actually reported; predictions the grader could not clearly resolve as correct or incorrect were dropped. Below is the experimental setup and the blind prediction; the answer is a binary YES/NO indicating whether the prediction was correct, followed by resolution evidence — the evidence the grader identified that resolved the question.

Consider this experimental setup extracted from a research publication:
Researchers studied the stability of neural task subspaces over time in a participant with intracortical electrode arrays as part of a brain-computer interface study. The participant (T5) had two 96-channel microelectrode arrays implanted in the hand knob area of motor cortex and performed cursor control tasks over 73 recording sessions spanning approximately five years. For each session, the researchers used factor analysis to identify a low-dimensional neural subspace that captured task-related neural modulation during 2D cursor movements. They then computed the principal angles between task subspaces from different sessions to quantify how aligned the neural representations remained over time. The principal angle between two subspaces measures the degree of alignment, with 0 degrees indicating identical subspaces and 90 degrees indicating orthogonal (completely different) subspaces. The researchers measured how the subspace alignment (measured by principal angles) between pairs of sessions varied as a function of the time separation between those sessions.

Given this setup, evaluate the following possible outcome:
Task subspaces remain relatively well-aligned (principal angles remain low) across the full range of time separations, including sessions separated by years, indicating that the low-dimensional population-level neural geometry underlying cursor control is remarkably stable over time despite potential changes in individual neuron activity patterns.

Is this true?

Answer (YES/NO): NO